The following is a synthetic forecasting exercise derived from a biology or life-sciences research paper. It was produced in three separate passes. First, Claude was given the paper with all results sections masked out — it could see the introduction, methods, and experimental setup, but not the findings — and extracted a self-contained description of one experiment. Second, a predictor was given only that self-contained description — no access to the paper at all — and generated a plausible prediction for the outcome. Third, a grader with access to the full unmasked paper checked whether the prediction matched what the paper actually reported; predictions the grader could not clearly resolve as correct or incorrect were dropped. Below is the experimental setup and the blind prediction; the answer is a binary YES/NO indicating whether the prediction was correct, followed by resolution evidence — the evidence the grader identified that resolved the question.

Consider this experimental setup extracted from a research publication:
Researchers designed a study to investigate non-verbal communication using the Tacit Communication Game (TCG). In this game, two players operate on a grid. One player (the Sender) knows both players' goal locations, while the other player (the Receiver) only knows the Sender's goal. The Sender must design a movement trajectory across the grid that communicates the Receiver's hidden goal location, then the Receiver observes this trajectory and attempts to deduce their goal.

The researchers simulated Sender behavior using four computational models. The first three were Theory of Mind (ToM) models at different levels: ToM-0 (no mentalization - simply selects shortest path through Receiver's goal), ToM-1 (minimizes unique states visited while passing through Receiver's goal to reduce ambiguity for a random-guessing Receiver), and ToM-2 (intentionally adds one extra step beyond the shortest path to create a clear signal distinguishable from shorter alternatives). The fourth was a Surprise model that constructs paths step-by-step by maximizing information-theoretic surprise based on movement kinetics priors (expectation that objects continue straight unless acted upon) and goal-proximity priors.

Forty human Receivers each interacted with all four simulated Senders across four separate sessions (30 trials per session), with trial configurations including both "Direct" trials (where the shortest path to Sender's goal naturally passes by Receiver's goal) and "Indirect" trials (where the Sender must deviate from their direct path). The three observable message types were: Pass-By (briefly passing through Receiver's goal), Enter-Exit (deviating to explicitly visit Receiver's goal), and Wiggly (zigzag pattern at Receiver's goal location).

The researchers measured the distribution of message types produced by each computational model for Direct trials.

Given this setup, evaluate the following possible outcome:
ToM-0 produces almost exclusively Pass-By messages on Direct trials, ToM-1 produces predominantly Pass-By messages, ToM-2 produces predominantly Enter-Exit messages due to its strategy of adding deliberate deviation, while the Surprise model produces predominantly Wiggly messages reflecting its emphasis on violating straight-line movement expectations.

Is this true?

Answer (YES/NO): NO